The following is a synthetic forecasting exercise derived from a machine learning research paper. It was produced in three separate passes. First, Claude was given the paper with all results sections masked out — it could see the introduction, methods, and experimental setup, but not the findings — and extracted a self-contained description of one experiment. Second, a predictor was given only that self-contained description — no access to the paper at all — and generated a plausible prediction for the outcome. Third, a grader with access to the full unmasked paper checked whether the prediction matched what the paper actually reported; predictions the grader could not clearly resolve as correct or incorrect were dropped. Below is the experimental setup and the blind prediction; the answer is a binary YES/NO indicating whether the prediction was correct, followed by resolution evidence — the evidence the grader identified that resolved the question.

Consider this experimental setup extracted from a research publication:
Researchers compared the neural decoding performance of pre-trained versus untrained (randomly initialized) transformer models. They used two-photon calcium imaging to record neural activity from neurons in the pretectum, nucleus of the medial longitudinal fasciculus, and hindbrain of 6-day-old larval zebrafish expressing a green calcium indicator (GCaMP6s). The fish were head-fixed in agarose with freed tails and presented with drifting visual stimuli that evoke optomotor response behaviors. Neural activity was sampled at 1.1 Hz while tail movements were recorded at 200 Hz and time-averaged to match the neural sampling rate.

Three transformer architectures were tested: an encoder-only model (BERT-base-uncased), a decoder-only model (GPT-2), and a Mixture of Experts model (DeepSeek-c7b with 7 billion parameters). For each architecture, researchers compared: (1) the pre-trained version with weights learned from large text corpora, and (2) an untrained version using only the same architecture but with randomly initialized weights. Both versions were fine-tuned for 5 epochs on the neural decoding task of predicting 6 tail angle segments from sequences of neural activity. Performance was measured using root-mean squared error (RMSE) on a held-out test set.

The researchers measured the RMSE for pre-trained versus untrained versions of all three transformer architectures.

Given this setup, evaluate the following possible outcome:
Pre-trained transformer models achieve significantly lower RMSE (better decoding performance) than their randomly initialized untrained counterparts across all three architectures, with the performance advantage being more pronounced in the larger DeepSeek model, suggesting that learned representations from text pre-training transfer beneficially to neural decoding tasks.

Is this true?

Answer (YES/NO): NO